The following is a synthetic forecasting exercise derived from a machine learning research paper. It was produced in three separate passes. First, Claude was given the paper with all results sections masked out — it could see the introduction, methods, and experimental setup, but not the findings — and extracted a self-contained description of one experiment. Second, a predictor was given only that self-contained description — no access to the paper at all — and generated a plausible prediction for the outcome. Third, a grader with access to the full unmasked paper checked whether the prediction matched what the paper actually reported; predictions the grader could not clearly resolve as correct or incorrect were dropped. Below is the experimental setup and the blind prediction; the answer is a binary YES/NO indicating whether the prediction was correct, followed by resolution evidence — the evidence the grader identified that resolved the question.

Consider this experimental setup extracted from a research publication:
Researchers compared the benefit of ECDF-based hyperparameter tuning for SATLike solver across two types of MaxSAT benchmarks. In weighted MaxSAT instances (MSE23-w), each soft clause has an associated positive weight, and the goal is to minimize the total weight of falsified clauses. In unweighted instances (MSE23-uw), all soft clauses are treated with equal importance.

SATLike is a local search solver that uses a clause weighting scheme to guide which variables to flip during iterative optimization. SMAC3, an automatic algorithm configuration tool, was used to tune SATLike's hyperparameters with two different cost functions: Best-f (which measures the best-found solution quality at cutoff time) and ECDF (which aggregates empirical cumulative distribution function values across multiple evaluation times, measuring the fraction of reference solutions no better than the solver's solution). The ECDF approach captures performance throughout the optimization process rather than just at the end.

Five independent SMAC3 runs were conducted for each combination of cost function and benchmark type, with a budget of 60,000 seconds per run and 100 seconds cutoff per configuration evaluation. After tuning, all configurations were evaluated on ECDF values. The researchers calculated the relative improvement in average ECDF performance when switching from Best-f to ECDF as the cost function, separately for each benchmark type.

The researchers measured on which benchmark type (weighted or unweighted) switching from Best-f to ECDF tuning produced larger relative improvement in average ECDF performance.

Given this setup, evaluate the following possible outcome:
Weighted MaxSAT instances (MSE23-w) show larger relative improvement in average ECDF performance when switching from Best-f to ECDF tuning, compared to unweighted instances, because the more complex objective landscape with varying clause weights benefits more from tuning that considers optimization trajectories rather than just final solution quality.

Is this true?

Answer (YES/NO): NO